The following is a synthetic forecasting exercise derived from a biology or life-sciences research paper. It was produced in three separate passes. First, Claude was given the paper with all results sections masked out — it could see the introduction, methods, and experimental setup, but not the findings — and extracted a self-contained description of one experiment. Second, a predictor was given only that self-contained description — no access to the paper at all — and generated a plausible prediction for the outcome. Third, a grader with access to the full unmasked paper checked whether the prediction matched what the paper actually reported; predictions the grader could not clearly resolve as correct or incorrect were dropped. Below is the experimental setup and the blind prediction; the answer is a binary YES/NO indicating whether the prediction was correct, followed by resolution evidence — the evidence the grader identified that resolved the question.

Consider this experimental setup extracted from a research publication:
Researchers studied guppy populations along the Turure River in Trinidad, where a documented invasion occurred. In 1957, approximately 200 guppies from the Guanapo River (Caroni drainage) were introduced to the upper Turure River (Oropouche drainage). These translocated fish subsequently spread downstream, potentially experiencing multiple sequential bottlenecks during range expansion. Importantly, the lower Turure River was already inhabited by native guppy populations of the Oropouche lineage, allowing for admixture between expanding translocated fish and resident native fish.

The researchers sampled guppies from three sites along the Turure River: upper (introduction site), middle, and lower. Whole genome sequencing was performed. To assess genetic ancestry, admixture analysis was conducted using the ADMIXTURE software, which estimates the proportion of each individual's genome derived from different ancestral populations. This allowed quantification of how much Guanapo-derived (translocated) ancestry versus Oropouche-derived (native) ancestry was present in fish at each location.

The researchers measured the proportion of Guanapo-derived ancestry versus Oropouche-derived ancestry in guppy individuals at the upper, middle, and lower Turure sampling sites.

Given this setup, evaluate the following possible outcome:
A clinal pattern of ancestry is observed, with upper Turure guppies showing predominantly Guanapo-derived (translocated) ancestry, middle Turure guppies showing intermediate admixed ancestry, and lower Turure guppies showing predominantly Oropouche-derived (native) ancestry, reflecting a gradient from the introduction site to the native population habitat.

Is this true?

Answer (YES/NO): NO